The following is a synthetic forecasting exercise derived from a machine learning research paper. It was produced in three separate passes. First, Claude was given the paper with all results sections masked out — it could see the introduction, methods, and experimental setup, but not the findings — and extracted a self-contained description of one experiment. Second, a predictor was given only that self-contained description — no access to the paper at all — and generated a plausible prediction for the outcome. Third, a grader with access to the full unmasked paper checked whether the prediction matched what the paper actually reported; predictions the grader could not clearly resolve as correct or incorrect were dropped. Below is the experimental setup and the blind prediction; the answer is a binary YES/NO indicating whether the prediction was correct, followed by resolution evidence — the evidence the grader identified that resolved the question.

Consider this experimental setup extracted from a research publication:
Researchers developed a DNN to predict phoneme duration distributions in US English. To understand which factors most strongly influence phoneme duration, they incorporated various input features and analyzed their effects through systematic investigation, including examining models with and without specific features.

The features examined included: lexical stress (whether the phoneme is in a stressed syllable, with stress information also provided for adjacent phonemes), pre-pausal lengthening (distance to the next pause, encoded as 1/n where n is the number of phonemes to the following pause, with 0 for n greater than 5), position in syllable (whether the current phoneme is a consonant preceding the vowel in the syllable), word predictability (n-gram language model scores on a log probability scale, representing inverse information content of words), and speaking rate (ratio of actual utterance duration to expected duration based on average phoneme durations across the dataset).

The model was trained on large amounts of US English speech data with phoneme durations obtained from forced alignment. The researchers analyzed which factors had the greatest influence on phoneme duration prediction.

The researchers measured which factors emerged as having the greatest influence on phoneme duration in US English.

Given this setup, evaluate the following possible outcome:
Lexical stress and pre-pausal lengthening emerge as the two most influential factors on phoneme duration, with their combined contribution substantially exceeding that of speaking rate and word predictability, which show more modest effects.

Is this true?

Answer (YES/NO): NO